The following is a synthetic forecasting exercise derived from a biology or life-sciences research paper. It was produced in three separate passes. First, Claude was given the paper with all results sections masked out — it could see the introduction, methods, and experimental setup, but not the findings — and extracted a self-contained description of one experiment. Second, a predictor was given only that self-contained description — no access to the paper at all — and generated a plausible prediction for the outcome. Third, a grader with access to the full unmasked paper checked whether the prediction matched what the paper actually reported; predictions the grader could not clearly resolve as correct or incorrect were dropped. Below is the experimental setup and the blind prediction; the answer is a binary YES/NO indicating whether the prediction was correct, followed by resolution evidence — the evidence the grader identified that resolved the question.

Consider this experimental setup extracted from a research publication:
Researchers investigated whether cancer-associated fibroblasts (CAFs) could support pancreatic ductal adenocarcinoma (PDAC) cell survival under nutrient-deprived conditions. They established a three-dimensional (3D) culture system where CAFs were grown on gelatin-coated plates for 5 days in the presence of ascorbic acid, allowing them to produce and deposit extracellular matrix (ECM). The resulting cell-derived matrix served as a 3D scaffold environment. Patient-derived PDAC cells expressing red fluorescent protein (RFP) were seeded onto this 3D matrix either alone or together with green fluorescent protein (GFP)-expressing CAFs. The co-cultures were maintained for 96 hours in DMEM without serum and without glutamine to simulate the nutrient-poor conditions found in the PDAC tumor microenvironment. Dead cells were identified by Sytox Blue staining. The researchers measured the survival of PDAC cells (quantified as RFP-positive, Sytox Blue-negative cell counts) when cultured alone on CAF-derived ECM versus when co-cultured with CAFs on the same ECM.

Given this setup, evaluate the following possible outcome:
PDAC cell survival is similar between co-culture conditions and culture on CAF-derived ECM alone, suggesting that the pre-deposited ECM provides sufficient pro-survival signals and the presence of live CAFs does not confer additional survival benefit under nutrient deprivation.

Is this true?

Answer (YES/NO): NO